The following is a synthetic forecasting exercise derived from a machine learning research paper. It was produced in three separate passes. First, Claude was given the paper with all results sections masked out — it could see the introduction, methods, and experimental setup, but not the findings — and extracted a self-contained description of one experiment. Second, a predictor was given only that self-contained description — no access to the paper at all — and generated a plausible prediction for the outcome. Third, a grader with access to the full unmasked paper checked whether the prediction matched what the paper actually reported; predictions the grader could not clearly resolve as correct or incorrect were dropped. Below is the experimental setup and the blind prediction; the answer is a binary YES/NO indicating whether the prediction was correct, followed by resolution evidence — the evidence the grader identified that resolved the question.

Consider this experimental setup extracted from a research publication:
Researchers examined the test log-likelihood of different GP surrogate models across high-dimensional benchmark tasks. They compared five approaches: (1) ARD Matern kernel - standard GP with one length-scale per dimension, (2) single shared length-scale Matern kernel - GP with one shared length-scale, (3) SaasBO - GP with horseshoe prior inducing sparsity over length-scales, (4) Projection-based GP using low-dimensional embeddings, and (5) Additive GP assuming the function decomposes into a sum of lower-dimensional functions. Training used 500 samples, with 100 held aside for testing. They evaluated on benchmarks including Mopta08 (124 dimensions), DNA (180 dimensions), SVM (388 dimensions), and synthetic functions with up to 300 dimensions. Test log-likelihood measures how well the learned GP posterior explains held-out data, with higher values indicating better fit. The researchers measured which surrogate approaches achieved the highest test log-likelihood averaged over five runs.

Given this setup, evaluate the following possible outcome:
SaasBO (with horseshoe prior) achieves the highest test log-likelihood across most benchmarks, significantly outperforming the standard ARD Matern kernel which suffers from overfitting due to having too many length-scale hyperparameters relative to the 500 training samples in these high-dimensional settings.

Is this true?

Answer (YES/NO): NO